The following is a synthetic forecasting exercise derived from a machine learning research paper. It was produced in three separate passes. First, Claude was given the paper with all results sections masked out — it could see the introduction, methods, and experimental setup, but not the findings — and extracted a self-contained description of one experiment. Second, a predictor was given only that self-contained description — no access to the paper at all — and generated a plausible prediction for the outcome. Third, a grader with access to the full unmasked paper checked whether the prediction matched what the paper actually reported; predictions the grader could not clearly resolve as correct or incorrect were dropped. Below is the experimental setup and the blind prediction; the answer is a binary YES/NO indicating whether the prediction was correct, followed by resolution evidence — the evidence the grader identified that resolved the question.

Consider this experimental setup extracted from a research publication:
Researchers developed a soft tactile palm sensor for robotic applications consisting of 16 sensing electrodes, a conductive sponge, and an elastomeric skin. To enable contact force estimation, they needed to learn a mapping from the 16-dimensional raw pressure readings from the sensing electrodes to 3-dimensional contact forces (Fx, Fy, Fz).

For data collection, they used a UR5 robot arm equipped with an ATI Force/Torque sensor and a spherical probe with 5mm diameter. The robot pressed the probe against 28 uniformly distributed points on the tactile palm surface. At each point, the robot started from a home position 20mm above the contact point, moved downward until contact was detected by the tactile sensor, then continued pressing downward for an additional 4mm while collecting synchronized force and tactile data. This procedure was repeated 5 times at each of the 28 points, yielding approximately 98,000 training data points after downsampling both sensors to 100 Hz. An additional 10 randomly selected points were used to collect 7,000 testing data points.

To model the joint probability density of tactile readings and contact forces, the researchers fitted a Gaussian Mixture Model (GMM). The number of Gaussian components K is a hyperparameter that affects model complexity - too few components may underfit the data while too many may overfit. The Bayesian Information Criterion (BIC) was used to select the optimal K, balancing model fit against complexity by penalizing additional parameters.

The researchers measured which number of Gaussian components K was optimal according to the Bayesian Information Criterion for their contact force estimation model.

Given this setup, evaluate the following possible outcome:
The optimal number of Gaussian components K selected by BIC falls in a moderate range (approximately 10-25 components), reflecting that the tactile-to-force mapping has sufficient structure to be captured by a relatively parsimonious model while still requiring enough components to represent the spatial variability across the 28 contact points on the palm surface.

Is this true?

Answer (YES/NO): NO